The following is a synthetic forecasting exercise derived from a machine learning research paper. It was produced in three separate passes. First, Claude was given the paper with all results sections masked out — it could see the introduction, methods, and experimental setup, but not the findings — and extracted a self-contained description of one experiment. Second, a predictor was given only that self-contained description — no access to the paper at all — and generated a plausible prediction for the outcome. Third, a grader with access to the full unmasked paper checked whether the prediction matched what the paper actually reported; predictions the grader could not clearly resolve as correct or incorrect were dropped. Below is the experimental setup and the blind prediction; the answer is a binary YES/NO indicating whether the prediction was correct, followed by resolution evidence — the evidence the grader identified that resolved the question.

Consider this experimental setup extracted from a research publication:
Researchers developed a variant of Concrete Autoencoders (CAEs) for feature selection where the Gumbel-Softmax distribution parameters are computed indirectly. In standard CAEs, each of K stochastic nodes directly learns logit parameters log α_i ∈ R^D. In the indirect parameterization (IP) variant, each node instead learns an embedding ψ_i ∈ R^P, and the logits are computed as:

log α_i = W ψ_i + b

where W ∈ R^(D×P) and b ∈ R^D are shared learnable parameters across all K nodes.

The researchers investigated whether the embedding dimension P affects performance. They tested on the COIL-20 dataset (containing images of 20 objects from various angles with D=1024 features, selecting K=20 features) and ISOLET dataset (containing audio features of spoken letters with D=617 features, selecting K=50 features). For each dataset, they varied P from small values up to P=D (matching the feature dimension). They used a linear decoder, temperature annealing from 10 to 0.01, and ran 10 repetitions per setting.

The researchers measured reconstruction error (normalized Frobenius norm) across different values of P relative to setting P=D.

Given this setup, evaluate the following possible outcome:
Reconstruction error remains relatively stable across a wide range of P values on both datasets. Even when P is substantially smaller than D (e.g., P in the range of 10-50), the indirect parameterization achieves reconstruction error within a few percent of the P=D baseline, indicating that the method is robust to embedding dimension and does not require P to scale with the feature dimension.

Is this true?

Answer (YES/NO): NO